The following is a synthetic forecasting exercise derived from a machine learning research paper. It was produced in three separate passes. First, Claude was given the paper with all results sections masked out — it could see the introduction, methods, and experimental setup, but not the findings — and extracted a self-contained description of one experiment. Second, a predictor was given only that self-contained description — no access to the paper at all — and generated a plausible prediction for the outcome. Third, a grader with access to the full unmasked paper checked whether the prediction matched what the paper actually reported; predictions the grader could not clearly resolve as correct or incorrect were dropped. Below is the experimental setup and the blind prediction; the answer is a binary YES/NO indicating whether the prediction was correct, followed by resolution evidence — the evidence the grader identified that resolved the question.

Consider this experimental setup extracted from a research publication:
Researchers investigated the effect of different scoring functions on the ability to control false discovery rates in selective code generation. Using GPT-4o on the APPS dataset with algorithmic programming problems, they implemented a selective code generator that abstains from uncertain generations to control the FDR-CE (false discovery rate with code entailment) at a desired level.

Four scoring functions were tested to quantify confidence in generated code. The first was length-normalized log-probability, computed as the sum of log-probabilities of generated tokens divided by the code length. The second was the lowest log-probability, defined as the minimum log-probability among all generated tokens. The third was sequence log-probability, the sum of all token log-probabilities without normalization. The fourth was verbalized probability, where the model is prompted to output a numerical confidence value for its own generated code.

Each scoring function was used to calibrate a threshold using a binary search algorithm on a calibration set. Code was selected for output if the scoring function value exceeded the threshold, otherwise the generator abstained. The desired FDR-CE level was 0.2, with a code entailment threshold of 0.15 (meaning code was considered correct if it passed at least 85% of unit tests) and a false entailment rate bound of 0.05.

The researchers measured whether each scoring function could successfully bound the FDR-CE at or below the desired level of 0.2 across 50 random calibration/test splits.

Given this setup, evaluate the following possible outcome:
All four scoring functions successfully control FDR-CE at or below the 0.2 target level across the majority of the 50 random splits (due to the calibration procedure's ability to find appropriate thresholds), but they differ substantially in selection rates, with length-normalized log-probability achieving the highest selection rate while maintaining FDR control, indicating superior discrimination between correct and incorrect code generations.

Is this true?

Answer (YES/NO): NO